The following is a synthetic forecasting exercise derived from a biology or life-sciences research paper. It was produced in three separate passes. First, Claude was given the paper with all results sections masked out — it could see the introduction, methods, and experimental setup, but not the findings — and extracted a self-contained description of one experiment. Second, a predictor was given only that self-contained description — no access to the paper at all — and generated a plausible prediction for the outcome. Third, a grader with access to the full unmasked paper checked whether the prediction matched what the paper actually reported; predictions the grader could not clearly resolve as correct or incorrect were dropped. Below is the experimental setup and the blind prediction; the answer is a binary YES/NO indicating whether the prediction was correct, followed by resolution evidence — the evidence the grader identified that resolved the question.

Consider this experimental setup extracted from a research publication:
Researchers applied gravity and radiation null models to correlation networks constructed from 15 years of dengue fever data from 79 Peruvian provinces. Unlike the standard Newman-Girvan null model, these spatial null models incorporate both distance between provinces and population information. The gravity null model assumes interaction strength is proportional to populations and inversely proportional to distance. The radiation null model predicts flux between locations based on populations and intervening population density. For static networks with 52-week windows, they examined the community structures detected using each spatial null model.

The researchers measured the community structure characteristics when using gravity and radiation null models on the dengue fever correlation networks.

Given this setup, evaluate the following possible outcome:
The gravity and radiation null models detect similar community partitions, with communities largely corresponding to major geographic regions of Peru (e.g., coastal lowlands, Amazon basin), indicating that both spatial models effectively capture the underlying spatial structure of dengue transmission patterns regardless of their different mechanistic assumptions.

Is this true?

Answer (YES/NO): NO